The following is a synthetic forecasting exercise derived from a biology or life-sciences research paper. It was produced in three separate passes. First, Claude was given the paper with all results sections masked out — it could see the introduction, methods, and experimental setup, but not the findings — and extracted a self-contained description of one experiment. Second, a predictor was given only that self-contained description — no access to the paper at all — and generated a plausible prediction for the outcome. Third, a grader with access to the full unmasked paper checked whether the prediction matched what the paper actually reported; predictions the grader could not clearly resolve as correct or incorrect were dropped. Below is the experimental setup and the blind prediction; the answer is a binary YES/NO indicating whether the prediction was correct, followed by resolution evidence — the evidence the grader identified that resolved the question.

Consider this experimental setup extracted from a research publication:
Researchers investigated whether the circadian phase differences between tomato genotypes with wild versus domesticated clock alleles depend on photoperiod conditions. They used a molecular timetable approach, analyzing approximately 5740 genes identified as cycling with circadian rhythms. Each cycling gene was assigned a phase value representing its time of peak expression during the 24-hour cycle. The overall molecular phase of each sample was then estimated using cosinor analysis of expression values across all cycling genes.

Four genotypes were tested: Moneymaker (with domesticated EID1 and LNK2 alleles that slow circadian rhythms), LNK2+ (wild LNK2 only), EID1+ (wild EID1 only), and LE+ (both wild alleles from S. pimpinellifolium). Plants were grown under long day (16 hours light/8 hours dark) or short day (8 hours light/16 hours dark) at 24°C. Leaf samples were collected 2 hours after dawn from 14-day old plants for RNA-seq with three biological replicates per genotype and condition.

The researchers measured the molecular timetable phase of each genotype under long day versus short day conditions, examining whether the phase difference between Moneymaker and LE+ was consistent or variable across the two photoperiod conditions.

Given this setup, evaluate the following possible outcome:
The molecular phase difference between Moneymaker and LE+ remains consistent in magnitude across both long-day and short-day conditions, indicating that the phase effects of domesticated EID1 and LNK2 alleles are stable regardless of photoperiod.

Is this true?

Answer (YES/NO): NO